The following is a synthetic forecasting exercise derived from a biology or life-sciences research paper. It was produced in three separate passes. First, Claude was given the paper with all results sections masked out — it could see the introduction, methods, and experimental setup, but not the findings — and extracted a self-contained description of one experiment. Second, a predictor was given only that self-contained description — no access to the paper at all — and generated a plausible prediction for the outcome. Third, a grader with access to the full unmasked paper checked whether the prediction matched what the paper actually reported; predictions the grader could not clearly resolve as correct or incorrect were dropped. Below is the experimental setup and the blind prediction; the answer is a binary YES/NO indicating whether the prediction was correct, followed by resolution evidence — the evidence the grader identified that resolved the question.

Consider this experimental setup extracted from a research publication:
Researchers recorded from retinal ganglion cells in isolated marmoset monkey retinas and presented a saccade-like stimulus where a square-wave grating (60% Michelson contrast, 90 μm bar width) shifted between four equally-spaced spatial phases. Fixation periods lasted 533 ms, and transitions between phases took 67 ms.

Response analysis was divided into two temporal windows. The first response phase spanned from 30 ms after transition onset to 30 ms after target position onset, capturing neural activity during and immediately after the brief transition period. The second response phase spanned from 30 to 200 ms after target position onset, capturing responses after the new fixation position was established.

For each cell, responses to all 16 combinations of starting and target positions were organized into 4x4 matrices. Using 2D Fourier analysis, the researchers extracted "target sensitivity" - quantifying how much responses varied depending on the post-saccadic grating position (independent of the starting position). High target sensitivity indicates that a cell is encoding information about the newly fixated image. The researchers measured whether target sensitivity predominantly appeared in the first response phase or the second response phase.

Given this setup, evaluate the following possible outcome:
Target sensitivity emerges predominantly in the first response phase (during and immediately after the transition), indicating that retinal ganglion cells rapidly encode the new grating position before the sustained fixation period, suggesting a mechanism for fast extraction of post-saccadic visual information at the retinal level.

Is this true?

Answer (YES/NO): NO